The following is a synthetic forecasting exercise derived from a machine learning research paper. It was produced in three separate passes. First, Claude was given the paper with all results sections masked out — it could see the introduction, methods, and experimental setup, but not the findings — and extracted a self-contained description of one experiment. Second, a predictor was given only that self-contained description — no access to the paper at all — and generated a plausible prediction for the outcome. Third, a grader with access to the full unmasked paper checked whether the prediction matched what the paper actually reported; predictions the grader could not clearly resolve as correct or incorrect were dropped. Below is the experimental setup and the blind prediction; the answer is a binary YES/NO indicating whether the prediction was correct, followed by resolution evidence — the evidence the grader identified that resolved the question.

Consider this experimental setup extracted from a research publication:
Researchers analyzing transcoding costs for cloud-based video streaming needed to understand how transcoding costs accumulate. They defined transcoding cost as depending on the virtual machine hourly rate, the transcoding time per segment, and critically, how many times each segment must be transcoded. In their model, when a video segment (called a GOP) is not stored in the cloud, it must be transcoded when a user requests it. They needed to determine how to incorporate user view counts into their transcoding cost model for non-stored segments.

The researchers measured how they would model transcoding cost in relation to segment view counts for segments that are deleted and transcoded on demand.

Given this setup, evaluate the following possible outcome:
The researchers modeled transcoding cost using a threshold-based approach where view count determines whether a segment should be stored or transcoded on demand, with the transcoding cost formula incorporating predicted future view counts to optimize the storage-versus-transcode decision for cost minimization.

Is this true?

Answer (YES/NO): NO